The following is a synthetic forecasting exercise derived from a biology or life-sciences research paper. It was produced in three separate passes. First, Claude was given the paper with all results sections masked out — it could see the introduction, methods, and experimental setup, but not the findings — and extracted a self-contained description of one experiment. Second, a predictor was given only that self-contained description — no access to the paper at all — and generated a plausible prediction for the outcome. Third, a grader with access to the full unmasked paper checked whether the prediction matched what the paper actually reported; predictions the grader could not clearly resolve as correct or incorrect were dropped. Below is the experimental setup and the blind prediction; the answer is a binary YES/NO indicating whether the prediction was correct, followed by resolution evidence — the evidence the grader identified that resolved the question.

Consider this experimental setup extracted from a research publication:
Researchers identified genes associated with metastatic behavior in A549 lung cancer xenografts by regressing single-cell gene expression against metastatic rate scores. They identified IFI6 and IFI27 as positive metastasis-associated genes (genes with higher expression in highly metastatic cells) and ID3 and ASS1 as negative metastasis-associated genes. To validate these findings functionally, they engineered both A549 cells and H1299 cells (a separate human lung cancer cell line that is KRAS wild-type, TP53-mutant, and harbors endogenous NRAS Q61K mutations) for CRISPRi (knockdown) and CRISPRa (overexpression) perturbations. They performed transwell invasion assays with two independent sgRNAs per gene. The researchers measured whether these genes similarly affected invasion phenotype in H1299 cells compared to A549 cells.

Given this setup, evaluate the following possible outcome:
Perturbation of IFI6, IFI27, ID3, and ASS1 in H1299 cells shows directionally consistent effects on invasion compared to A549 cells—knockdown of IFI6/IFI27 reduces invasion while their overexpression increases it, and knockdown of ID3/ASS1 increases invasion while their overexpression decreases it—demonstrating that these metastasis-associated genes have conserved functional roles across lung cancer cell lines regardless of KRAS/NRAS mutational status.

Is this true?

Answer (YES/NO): NO